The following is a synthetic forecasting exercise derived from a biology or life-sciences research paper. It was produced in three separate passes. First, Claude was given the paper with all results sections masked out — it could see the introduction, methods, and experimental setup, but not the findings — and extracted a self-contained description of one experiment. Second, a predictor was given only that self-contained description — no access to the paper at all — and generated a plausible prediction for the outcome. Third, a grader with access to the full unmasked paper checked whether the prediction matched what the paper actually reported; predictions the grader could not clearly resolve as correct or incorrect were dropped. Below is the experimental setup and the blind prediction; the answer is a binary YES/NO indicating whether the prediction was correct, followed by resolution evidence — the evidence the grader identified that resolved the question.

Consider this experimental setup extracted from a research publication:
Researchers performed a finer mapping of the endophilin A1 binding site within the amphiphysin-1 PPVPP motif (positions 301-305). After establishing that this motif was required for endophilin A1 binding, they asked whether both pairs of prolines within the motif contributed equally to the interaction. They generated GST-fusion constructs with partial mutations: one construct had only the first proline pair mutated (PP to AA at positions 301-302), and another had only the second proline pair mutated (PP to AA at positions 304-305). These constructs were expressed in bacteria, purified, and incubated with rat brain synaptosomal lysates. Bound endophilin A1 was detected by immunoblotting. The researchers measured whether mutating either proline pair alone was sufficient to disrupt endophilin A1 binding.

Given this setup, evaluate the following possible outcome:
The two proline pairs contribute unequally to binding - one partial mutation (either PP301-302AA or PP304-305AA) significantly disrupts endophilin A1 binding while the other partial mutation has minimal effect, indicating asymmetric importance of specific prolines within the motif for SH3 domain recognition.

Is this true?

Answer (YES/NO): NO